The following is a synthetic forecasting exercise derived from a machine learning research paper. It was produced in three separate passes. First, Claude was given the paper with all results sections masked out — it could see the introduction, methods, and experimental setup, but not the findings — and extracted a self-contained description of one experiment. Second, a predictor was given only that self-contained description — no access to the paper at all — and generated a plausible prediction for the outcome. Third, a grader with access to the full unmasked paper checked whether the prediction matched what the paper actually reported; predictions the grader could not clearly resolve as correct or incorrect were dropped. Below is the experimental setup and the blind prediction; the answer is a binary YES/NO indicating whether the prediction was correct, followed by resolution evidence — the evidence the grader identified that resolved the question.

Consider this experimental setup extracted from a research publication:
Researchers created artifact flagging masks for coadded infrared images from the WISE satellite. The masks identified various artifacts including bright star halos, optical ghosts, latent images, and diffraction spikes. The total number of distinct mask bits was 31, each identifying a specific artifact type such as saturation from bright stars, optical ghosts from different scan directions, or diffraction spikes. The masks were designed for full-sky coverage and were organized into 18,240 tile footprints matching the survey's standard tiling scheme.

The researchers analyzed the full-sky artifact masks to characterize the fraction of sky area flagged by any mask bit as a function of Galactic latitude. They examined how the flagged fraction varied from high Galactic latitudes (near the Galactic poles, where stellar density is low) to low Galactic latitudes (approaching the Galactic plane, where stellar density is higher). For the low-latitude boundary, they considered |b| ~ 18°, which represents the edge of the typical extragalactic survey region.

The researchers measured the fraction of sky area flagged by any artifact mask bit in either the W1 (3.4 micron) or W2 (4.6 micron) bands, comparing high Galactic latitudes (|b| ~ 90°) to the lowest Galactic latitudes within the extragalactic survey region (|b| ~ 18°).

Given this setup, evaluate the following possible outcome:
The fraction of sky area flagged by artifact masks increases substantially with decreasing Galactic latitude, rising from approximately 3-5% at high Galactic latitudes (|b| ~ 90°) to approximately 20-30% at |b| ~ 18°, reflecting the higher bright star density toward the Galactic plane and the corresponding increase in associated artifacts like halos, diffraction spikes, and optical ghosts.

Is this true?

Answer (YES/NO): NO